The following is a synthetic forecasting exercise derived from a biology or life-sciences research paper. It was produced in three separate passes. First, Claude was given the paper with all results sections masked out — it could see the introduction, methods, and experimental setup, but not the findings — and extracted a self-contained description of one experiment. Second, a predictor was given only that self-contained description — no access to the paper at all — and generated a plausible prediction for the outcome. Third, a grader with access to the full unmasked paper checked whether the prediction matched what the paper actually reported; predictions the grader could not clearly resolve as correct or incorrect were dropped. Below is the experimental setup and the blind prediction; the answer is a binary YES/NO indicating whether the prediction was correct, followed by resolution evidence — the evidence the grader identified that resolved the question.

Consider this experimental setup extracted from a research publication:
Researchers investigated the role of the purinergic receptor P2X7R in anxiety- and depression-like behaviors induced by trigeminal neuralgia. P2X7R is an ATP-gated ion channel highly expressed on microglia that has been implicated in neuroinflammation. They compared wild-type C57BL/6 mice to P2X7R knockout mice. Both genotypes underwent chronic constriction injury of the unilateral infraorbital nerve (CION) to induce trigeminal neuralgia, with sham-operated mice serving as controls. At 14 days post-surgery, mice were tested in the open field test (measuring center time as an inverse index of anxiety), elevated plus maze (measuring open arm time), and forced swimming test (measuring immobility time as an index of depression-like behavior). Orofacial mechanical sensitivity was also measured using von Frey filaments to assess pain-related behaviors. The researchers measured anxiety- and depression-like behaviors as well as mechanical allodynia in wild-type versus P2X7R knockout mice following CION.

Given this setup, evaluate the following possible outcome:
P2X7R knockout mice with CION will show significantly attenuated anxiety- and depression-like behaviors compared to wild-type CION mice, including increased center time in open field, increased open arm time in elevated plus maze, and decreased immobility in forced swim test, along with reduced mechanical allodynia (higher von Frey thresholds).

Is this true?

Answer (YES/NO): YES